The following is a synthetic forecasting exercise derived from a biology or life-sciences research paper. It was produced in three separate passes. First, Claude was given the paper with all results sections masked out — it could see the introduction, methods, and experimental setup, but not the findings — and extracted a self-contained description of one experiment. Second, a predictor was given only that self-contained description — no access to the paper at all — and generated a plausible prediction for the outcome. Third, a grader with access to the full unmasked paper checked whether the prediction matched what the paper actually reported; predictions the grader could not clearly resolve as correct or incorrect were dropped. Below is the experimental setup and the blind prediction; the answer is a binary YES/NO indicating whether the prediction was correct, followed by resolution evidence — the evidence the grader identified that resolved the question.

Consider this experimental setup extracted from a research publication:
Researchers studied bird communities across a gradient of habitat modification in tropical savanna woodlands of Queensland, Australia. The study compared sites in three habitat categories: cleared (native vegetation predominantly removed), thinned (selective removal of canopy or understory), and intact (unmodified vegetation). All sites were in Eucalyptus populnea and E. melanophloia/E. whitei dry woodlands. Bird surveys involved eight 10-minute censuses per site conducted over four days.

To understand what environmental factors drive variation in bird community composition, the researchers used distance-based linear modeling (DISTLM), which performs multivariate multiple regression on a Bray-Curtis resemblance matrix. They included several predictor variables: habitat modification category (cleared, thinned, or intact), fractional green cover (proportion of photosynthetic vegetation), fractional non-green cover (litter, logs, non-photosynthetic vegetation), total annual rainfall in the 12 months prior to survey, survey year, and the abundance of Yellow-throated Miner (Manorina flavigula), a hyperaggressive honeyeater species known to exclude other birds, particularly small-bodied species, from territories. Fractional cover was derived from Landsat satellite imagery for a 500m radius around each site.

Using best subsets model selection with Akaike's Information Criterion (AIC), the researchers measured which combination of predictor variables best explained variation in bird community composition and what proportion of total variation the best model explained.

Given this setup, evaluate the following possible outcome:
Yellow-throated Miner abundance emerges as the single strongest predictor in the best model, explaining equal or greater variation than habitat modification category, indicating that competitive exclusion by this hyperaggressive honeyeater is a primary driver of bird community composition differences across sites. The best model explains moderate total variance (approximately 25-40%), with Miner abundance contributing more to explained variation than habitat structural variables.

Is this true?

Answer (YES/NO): NO